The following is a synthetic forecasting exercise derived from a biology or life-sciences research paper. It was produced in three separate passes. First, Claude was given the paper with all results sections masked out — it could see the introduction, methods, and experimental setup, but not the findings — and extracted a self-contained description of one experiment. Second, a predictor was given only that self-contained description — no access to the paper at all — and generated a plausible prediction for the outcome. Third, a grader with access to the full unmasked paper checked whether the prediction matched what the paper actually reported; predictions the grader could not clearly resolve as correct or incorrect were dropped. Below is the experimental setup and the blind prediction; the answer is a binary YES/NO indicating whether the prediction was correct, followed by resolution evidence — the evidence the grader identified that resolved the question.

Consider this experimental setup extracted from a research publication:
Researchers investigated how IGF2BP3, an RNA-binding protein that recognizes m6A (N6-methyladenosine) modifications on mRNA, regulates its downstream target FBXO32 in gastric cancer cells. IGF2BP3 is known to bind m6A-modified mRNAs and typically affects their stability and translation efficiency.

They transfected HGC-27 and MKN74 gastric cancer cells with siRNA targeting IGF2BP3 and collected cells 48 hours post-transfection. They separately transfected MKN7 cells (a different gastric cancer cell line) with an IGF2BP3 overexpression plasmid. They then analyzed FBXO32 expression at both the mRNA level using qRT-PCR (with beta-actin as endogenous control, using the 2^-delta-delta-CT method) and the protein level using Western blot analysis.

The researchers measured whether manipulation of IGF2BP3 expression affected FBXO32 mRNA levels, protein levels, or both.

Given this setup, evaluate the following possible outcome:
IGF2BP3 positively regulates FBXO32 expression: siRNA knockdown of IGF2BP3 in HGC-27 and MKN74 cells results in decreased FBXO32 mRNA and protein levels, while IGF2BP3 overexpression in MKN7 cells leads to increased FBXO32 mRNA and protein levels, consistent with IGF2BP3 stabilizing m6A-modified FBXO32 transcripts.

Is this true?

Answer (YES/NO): NO